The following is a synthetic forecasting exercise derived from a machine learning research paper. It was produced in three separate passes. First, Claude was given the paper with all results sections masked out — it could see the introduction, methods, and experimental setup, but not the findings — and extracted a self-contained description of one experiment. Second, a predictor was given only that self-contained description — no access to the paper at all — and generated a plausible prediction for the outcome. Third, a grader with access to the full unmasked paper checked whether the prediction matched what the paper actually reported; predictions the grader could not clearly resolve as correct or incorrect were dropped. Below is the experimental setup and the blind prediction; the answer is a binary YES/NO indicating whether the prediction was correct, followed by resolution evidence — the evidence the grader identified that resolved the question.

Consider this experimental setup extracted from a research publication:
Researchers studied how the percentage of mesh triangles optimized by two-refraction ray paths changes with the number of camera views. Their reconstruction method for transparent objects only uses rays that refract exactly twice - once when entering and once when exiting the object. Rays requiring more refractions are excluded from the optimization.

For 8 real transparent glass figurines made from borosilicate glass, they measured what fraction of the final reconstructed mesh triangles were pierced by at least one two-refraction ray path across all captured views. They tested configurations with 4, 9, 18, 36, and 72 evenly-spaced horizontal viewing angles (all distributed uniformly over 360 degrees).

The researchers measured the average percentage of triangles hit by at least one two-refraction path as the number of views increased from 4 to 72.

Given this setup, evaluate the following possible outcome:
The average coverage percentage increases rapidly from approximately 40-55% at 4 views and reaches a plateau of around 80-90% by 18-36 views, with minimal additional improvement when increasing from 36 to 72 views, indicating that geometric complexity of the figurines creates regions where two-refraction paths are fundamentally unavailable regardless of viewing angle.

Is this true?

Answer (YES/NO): NO